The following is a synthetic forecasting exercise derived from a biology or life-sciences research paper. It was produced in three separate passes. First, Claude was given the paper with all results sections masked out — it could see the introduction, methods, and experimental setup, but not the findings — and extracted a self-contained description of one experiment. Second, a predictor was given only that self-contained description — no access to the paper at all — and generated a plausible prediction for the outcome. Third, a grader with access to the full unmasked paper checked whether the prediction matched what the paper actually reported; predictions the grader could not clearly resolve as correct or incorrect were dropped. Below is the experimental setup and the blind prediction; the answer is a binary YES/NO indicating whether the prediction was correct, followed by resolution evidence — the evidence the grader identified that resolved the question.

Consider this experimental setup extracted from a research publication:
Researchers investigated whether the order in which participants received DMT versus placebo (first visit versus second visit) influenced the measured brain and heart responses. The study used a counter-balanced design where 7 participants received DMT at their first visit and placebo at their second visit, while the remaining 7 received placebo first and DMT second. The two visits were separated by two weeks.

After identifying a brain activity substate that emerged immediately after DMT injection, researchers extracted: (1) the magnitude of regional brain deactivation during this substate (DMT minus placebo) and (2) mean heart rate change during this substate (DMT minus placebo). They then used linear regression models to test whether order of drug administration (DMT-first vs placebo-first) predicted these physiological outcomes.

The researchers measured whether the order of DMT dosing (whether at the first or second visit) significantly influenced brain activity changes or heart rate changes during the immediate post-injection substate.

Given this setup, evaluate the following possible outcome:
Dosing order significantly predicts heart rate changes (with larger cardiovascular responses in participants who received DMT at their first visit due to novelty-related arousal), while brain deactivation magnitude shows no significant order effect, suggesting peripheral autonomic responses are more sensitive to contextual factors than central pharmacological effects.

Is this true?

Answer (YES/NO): NO